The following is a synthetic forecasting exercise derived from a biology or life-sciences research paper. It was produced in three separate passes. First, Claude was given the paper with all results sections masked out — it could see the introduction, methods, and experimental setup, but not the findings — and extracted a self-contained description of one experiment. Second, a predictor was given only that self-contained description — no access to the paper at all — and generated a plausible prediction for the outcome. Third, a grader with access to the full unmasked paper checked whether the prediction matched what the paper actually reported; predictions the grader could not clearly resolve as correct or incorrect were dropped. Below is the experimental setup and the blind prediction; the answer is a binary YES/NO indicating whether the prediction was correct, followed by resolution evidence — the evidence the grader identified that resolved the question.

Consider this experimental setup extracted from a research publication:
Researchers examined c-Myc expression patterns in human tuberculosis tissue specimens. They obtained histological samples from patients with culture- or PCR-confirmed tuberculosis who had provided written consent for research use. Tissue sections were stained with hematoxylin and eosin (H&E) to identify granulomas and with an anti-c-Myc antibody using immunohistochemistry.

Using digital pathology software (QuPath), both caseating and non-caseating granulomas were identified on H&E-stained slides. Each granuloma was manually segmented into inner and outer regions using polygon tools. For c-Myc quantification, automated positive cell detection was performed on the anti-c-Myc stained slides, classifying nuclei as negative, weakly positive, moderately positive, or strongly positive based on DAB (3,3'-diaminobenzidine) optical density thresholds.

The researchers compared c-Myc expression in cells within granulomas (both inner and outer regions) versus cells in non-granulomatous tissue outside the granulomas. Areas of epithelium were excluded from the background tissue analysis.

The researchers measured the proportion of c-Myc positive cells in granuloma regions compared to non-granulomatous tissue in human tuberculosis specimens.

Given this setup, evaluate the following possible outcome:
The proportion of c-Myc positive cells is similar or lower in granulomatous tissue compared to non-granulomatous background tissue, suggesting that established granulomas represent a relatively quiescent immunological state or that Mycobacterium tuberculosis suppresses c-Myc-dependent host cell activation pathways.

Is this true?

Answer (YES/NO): NO